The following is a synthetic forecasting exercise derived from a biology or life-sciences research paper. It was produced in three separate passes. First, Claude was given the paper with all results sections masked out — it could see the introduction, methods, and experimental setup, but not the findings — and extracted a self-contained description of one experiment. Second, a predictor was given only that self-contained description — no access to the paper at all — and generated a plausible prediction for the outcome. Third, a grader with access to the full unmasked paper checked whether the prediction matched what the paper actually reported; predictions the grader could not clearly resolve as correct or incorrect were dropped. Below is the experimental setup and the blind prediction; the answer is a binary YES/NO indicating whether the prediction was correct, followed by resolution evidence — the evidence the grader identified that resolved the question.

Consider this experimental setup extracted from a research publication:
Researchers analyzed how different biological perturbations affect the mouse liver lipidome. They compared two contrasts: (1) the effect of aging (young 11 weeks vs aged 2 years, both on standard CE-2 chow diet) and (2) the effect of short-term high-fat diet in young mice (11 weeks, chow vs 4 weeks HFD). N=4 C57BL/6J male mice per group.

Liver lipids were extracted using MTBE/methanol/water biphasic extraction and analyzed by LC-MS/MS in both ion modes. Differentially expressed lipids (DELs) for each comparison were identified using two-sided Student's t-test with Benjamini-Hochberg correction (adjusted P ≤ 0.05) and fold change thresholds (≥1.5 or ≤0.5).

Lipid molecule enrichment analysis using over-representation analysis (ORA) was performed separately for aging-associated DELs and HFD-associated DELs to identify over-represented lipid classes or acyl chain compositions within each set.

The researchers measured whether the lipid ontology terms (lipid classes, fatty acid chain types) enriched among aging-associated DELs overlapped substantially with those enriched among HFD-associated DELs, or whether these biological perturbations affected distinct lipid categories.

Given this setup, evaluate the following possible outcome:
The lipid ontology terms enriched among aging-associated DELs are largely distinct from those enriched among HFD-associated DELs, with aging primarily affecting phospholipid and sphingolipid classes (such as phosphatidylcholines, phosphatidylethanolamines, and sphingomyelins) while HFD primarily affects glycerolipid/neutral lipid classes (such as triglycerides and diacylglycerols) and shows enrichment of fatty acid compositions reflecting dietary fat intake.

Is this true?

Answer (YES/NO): NO